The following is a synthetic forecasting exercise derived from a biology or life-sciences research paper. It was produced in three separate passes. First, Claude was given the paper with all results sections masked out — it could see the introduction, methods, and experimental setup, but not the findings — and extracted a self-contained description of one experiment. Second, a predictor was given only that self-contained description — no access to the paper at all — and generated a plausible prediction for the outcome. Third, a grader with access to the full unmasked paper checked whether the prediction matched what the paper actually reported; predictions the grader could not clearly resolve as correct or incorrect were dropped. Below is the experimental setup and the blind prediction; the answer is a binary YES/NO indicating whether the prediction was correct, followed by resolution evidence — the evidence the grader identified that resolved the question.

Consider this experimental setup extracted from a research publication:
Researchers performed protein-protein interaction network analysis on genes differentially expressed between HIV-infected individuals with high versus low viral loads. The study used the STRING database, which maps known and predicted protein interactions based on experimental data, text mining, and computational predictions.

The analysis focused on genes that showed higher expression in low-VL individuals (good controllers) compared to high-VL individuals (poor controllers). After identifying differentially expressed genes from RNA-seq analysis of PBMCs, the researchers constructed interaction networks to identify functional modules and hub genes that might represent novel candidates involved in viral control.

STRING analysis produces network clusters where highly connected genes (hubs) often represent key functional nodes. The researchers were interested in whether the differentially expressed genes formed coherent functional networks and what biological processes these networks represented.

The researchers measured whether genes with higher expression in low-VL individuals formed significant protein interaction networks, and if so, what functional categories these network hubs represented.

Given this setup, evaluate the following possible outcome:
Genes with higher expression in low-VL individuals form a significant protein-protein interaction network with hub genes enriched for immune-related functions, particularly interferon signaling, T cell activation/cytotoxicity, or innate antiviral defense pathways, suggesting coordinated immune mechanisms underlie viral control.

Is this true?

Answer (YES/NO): NO